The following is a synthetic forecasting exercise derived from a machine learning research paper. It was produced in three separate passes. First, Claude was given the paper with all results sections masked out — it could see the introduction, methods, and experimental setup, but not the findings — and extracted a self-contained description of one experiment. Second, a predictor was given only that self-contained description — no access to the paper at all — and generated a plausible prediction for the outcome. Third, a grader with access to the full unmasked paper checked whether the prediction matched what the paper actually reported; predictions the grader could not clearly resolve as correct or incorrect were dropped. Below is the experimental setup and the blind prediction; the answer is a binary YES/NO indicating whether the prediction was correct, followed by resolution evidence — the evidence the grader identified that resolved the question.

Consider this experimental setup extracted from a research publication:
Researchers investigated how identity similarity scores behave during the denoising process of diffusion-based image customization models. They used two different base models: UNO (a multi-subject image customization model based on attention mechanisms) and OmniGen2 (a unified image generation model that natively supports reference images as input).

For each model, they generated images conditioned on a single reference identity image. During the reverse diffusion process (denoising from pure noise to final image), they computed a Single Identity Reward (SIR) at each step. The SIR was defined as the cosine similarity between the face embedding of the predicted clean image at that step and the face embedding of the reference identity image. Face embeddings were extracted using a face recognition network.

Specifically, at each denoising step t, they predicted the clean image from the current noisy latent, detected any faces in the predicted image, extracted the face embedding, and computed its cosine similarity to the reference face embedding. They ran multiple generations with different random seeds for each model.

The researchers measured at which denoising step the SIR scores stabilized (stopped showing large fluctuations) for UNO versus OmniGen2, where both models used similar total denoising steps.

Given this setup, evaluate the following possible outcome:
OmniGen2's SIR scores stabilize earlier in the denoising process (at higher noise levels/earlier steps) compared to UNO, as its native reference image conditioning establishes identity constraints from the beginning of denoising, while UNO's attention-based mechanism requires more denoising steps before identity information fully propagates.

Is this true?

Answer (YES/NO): NO